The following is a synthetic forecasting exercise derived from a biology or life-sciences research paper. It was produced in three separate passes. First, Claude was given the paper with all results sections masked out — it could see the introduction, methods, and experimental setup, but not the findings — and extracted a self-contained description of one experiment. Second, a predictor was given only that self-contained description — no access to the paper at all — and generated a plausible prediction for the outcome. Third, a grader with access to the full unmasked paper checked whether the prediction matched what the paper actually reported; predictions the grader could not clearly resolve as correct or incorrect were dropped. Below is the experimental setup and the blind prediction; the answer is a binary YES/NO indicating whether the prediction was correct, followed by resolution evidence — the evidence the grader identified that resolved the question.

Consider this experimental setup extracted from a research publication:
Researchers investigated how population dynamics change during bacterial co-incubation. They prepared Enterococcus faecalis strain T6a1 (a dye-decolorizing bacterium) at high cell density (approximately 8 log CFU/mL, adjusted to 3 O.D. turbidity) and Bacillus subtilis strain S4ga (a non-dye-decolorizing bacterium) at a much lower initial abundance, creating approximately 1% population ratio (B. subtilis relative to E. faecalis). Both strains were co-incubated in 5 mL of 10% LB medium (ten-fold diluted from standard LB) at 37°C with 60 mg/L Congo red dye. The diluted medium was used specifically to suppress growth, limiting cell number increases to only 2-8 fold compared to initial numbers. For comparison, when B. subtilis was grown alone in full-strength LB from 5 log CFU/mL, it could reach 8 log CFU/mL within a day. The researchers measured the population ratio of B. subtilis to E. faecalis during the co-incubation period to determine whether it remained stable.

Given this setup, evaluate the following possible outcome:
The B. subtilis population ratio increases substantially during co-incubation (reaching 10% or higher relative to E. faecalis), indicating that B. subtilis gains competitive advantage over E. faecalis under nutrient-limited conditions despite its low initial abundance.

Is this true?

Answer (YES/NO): NO